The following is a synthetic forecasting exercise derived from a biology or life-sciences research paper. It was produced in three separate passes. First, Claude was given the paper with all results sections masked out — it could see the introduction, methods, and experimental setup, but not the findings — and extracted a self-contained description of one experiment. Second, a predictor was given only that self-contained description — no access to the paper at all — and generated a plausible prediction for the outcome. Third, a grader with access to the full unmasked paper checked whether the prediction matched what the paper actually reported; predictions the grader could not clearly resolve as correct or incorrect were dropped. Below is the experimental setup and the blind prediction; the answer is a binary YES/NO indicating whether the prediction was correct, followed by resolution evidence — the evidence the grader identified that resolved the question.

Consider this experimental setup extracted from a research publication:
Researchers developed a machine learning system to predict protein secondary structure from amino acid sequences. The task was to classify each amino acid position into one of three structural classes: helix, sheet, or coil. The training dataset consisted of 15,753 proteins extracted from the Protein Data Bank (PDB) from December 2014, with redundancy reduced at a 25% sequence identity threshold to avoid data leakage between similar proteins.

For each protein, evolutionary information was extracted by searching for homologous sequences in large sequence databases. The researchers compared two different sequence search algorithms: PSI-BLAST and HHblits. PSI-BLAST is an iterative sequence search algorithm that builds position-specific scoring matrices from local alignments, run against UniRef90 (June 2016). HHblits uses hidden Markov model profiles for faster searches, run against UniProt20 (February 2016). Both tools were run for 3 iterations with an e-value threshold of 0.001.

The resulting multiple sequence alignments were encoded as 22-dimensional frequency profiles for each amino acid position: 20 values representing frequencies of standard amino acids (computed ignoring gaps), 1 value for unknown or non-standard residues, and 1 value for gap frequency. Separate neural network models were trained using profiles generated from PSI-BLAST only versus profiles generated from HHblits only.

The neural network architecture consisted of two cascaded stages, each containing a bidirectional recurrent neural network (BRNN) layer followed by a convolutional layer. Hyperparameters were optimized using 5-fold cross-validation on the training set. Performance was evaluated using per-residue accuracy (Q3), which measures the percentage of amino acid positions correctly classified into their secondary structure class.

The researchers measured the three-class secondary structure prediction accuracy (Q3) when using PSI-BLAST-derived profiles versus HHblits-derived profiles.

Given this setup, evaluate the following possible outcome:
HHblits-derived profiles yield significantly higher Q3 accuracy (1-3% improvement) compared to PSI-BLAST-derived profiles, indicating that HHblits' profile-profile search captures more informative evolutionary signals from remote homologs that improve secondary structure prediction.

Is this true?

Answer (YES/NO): NO